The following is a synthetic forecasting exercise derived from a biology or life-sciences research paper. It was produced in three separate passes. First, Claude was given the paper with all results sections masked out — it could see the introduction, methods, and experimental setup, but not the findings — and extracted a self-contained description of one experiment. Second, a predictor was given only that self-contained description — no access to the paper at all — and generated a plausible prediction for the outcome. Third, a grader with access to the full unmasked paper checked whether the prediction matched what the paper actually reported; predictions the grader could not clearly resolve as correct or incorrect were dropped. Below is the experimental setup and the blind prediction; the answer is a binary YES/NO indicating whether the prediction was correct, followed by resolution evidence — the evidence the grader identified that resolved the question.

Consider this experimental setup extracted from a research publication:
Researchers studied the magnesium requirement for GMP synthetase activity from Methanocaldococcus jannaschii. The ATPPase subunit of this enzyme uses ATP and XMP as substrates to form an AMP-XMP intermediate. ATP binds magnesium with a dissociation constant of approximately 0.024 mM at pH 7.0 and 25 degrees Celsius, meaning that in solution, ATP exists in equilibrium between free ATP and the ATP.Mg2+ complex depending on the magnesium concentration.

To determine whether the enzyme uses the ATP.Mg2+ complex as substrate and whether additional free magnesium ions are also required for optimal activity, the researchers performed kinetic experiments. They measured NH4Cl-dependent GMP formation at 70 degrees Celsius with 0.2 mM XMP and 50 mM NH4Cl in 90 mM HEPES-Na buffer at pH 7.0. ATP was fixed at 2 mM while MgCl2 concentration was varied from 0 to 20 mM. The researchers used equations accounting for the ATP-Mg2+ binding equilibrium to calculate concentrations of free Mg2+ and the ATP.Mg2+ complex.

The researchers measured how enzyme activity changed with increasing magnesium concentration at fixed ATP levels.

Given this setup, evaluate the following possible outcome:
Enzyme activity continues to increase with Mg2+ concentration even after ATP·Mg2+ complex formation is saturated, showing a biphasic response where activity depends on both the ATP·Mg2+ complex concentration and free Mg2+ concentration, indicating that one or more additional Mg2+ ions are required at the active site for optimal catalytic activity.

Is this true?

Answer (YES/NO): NO